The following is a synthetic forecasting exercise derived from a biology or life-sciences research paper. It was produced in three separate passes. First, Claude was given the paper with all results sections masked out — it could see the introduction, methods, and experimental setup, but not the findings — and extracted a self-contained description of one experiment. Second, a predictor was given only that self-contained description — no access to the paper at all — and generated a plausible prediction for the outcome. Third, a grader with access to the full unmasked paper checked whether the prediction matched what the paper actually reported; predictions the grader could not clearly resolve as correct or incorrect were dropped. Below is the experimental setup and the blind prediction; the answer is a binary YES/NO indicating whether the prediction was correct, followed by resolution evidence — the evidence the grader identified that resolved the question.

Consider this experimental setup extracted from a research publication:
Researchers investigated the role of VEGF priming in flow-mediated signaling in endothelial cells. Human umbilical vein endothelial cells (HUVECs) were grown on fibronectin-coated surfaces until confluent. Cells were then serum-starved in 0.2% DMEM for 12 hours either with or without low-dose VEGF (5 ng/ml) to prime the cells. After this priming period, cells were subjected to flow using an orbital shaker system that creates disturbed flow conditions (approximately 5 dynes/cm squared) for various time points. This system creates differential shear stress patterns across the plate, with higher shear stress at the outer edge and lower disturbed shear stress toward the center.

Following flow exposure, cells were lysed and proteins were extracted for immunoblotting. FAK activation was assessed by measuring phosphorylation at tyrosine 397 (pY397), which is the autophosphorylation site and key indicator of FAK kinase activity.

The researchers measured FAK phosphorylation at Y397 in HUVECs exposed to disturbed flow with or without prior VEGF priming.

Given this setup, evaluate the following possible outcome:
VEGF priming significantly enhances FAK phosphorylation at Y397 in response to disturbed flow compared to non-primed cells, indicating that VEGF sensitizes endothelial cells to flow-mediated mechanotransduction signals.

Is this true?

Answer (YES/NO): YES